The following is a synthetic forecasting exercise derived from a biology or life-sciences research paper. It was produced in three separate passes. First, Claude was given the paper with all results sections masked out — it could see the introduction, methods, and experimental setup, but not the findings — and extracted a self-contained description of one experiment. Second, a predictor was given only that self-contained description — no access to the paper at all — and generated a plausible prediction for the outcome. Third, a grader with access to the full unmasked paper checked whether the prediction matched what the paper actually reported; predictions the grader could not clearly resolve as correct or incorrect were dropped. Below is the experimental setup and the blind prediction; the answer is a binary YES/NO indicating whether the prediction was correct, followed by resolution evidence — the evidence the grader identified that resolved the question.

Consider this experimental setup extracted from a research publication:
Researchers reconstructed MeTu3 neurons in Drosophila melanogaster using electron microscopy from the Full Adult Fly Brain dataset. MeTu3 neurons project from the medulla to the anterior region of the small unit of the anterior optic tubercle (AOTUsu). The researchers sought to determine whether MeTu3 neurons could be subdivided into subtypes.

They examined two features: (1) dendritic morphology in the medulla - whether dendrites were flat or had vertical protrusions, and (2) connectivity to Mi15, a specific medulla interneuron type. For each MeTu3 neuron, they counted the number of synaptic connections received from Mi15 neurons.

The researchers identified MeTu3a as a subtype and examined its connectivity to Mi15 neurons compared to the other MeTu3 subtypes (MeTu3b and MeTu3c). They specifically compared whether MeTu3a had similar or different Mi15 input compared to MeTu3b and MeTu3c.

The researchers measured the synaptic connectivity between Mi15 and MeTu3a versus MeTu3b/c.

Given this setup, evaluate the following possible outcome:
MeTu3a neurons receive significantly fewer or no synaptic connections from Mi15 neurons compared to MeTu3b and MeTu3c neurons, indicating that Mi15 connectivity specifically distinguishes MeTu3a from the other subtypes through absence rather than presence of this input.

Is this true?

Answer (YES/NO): YES